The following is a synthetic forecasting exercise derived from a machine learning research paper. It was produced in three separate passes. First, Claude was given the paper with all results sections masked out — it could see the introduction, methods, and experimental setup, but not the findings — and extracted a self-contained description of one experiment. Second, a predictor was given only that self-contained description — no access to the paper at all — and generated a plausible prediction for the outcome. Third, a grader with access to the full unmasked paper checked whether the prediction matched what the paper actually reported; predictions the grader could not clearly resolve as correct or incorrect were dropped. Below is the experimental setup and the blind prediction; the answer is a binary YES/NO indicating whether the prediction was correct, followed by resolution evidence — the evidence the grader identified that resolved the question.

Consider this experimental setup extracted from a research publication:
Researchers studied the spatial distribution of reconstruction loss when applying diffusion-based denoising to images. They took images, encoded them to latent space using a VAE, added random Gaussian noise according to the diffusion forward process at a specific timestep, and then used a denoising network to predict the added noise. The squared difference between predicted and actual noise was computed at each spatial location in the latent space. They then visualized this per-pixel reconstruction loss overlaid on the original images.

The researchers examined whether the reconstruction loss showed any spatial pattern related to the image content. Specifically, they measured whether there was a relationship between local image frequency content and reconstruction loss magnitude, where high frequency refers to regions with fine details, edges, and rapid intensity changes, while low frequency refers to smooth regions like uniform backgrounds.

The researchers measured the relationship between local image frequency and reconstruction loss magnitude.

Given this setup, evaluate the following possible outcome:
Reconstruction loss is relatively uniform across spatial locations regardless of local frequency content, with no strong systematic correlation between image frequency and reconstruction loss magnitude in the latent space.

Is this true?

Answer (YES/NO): NO